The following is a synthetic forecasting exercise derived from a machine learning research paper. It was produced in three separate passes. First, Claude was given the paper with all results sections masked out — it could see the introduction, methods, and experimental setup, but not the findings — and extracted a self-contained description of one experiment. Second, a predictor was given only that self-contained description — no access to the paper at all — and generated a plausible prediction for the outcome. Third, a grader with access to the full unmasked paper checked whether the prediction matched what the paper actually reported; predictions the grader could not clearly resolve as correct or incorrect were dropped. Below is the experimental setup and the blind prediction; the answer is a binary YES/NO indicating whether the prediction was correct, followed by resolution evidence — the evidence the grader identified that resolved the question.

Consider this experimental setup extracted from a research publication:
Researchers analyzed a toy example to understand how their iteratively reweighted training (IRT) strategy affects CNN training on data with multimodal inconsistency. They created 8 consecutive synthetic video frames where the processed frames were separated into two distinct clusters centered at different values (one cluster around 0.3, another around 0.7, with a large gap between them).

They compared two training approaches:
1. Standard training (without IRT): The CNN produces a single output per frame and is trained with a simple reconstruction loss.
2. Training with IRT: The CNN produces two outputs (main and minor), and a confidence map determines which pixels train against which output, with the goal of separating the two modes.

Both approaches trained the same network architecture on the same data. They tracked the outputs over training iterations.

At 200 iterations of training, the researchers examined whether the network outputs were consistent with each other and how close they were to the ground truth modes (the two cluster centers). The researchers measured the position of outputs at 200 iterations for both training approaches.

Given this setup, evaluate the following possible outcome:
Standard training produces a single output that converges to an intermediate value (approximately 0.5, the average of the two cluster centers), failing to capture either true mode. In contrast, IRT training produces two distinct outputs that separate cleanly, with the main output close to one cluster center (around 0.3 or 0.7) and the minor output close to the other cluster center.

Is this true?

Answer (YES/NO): NO